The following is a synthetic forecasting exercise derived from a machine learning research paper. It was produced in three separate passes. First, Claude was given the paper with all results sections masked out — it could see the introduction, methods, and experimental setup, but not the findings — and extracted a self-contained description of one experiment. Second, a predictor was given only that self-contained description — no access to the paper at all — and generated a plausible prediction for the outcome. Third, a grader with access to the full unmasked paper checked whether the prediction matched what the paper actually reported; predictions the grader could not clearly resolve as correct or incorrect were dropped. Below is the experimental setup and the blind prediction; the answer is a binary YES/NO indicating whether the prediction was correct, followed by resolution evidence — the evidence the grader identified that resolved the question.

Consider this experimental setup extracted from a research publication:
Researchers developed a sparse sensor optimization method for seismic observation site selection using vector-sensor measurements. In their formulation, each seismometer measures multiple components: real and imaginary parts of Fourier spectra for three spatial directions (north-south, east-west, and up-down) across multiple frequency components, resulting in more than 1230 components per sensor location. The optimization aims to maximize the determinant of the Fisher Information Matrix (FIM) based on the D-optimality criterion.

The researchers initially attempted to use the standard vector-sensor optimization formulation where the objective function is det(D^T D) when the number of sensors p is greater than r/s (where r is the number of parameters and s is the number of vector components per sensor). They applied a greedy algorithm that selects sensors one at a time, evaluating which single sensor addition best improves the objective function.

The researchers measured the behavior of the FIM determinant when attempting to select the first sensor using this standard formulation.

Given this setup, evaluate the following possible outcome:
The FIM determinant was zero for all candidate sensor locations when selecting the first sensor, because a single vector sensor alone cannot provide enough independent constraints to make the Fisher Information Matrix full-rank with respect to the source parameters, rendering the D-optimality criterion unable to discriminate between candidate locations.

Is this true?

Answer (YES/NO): YES